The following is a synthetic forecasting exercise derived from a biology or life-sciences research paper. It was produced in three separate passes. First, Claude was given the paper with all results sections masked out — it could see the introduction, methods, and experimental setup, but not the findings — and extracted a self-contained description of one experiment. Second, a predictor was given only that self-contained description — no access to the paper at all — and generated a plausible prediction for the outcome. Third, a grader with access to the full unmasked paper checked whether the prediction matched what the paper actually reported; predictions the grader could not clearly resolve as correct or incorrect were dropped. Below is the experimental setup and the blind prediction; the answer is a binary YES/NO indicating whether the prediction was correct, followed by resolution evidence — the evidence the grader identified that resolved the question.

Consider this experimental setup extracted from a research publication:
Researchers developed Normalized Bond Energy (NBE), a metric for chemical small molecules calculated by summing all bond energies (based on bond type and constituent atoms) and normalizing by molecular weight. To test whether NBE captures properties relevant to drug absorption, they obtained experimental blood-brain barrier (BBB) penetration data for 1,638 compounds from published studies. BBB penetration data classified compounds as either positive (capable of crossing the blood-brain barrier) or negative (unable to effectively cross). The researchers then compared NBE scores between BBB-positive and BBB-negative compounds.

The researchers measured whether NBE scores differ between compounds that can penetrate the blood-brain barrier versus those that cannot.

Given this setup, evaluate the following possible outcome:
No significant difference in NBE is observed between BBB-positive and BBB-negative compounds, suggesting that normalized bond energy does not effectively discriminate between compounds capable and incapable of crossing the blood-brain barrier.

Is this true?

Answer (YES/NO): NO